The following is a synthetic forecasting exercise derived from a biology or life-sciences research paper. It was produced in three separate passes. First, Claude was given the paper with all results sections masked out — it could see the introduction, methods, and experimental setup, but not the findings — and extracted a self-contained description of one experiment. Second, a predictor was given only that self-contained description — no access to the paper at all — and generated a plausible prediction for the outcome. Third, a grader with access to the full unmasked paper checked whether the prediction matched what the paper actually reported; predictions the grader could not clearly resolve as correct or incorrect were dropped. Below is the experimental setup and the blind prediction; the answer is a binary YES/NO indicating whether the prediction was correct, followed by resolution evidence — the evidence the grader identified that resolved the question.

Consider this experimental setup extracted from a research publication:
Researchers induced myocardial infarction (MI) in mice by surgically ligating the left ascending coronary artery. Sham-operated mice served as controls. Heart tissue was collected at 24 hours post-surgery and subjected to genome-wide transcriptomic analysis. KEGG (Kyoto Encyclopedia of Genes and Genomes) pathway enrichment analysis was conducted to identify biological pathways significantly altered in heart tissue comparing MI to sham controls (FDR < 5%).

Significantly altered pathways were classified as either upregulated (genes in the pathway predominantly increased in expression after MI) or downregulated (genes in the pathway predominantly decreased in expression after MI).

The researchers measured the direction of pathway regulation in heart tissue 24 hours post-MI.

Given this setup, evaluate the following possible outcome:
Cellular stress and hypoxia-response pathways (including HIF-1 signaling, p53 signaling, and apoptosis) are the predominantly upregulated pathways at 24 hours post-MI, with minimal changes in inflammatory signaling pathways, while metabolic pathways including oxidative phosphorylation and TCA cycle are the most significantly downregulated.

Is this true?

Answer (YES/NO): NO